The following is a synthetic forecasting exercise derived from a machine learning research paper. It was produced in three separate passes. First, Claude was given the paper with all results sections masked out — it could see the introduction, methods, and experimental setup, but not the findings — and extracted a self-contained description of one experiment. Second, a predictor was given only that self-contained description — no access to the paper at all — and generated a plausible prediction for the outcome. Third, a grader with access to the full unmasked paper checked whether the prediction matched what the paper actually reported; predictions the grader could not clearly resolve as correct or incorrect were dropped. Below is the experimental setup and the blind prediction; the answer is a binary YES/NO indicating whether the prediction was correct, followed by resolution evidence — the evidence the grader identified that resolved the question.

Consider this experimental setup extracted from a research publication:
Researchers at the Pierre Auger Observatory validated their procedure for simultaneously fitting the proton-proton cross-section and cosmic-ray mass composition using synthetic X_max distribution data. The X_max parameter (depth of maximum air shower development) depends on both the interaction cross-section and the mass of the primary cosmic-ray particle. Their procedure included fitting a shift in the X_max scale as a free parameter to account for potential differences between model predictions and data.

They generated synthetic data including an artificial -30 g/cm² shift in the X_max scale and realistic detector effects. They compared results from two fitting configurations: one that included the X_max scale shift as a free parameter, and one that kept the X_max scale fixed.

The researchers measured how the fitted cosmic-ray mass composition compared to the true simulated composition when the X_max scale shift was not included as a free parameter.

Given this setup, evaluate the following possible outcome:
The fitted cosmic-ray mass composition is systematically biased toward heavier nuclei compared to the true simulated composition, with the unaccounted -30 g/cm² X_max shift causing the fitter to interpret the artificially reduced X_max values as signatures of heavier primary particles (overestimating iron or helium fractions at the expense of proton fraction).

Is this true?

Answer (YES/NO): NO